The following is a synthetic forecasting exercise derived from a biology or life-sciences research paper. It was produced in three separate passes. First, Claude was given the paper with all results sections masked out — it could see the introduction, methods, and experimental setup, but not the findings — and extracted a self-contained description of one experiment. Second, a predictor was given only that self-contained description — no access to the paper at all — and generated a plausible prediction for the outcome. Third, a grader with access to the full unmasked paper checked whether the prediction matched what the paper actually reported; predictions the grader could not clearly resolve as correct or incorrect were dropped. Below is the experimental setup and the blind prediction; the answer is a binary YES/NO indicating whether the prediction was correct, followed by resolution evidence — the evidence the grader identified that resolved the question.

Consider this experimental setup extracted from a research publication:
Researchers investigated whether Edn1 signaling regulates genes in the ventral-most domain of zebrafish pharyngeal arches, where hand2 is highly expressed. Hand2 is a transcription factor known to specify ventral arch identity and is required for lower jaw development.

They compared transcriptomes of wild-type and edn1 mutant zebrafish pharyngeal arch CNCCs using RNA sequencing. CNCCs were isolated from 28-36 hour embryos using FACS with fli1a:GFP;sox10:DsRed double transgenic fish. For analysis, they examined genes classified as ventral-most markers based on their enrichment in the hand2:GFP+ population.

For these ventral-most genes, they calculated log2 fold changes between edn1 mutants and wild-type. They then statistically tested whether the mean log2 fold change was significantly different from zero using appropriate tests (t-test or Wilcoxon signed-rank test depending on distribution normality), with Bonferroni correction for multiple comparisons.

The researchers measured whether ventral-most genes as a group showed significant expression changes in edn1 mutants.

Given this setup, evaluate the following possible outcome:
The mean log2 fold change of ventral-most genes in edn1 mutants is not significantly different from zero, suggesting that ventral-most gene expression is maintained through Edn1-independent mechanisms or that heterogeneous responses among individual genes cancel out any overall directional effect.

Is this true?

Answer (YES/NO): YES